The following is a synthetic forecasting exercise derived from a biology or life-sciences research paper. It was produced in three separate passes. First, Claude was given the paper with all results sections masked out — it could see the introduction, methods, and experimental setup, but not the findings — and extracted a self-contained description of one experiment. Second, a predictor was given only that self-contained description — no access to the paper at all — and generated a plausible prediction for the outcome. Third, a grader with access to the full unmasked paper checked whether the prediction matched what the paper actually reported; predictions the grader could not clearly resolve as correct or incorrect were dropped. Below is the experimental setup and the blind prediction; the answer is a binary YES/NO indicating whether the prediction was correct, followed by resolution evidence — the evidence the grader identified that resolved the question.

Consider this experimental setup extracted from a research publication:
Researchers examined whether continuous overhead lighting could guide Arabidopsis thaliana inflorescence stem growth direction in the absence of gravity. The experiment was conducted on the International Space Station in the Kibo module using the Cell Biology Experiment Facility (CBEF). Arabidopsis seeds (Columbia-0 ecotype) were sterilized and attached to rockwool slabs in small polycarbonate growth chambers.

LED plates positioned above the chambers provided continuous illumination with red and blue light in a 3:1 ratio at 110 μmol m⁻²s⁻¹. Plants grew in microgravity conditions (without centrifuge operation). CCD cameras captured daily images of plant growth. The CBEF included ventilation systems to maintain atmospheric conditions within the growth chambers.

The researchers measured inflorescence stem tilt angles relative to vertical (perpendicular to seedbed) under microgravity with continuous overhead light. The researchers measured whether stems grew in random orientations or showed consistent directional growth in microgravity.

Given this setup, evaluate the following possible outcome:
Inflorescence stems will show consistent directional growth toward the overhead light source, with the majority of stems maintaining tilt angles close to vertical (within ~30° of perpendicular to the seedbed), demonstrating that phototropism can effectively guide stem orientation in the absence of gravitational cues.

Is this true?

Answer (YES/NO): YES